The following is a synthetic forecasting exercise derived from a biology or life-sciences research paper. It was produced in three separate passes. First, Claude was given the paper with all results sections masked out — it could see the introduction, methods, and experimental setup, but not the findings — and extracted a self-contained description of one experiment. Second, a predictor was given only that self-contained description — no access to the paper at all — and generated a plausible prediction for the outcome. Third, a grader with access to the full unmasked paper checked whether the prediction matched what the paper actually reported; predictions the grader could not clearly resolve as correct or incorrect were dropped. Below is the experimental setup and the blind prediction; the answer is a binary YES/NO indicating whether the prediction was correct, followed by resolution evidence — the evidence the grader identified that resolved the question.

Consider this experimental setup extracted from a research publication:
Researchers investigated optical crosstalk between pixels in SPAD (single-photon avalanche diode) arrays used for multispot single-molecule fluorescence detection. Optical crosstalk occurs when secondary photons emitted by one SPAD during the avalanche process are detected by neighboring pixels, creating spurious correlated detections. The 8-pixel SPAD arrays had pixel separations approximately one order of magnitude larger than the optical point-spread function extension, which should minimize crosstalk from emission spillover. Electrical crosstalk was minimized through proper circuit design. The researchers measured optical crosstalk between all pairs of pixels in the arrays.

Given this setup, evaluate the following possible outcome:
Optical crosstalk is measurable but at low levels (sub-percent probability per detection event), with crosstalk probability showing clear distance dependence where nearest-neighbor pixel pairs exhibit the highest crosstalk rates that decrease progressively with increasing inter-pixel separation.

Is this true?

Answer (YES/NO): NO